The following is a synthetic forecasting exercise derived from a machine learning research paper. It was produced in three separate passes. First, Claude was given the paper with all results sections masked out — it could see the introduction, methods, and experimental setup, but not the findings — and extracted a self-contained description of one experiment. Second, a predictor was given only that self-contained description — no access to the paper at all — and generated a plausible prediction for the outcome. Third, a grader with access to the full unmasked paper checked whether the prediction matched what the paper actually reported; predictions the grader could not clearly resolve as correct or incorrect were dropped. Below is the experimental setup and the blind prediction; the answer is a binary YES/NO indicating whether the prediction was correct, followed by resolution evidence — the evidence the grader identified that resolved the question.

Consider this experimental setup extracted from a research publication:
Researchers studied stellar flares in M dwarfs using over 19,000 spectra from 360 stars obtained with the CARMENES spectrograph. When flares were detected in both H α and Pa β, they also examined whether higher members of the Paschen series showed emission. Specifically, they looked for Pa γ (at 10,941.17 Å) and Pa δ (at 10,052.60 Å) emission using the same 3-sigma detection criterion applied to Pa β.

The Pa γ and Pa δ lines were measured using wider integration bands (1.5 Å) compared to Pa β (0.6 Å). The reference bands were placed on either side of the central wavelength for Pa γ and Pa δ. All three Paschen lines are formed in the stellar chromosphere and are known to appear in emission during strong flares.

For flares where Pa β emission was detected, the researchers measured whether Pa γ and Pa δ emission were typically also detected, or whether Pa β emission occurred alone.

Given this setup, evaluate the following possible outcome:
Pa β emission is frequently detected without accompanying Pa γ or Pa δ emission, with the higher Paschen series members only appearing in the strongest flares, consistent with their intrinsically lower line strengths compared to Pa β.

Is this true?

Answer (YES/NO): NO